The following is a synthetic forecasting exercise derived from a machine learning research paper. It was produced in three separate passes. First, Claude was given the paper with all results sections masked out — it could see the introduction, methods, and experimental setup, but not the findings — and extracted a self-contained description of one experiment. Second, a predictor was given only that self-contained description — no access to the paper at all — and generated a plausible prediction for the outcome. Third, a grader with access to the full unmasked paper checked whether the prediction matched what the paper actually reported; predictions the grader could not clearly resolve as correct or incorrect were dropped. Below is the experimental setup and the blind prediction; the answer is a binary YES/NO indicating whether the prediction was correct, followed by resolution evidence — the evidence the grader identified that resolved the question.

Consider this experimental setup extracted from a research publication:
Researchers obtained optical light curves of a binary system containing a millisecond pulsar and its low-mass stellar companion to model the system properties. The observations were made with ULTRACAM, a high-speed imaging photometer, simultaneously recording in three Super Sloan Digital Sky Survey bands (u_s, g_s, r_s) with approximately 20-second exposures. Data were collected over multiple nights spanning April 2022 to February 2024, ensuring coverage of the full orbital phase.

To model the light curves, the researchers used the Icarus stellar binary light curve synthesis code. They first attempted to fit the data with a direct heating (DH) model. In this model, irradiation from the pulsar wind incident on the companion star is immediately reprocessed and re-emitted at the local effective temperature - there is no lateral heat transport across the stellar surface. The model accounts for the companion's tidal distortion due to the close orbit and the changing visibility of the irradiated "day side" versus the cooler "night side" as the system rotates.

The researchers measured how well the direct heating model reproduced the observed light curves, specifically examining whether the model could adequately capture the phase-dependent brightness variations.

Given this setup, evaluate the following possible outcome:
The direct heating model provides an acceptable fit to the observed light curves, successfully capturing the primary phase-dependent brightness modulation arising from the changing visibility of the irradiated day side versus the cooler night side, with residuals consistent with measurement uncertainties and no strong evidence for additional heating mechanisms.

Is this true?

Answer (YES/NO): NO